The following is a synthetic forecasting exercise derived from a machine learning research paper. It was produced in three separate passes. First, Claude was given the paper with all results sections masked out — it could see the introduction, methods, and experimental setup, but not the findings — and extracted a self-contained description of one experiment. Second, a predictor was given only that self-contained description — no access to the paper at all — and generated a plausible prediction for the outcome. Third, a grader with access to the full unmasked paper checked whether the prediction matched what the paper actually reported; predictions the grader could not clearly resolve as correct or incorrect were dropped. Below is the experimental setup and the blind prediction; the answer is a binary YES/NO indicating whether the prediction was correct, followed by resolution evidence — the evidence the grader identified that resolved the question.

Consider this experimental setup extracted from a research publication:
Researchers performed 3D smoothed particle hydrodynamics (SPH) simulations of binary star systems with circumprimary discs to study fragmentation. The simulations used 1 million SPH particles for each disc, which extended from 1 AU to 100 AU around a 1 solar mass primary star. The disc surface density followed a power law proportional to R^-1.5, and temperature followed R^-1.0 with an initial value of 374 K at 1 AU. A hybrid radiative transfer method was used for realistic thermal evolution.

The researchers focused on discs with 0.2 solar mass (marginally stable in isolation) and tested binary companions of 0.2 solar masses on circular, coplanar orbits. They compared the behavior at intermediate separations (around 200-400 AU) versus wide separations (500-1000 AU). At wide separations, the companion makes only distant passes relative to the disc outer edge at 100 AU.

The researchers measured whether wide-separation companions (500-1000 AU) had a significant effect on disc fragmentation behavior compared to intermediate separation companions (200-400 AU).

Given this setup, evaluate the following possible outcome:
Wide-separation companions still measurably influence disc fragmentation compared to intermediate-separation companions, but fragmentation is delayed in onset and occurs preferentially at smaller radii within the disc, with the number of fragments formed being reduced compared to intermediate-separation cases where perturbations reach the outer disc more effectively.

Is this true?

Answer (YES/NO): NO